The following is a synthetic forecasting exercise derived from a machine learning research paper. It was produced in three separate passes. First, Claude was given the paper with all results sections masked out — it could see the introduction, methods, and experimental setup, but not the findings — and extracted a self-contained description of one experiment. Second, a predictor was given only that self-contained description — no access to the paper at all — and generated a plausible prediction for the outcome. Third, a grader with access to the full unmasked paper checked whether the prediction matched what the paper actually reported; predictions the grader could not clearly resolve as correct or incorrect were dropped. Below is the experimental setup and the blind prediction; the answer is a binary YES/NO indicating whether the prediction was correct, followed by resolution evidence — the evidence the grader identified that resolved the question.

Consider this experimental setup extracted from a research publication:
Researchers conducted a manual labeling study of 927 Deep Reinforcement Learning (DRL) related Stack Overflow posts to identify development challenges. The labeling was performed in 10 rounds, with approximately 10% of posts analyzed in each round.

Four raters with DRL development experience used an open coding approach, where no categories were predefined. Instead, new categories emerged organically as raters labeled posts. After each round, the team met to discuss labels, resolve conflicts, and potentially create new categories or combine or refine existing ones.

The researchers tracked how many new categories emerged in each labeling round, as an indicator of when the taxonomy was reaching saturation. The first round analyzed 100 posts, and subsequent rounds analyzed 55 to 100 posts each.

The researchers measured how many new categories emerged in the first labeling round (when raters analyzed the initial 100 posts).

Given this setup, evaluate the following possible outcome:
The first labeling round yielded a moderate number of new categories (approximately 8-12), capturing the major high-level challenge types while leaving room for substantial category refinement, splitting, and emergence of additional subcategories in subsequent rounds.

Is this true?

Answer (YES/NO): NO